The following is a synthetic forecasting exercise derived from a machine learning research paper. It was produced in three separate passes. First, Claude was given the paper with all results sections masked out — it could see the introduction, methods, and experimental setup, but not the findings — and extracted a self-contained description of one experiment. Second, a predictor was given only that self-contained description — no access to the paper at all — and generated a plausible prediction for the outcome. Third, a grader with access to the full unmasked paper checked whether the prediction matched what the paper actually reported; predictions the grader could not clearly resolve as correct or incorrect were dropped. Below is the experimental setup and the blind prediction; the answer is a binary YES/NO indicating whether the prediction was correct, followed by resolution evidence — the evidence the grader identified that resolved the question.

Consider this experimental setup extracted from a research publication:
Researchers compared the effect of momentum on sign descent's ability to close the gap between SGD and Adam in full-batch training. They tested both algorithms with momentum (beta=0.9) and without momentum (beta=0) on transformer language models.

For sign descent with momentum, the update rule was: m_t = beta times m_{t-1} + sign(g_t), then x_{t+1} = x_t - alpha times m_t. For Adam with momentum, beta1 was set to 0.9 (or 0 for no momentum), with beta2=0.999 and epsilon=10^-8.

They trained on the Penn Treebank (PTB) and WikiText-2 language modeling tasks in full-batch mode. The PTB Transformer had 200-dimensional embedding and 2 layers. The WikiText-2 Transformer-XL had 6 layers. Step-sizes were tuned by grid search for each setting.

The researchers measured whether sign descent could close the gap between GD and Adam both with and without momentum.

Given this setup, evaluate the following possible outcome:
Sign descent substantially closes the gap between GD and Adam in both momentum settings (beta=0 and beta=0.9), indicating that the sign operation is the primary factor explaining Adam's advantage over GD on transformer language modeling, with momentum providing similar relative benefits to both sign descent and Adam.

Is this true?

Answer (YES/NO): YES